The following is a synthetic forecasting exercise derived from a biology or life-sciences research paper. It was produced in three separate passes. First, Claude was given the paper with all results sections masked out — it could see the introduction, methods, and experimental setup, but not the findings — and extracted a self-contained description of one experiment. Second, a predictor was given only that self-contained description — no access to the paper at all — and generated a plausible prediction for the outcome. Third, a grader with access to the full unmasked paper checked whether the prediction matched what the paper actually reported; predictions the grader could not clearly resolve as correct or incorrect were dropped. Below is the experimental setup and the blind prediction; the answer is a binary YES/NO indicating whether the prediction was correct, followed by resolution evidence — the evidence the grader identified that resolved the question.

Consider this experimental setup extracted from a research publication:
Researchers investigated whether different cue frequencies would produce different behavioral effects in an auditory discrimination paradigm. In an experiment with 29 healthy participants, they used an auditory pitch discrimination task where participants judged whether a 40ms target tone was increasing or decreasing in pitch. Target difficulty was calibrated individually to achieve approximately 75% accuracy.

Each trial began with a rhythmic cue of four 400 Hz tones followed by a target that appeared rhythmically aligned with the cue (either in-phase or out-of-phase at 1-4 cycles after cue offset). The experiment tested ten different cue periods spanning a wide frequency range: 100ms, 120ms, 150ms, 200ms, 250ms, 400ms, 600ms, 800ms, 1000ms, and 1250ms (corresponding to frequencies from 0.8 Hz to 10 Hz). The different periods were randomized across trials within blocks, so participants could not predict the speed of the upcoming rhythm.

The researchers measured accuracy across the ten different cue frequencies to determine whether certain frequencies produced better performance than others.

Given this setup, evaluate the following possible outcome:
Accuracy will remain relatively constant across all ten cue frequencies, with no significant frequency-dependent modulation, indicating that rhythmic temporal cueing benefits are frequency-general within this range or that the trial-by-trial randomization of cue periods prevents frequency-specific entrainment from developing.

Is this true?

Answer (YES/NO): YES